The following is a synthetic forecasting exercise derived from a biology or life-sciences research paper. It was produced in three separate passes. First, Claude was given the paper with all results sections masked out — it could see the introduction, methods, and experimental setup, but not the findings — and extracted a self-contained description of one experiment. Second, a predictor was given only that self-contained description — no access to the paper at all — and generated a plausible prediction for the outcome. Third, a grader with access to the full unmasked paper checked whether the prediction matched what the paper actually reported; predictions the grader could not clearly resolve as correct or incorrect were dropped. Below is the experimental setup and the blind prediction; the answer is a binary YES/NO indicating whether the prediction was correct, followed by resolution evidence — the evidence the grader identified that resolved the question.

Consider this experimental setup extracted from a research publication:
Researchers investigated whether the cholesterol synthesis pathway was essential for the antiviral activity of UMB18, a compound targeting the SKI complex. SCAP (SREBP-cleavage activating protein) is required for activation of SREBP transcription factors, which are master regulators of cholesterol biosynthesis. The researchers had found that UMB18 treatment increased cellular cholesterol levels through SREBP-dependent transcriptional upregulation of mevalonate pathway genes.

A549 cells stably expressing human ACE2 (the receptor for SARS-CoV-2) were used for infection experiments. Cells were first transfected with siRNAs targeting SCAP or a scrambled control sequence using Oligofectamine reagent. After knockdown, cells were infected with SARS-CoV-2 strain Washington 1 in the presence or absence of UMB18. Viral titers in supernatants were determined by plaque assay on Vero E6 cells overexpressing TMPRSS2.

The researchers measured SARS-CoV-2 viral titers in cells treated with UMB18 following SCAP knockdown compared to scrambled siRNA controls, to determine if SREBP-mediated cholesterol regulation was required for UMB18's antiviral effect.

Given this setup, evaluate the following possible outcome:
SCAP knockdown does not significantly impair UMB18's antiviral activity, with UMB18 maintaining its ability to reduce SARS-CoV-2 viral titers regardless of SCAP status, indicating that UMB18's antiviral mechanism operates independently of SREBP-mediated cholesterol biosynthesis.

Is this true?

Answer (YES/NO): NO